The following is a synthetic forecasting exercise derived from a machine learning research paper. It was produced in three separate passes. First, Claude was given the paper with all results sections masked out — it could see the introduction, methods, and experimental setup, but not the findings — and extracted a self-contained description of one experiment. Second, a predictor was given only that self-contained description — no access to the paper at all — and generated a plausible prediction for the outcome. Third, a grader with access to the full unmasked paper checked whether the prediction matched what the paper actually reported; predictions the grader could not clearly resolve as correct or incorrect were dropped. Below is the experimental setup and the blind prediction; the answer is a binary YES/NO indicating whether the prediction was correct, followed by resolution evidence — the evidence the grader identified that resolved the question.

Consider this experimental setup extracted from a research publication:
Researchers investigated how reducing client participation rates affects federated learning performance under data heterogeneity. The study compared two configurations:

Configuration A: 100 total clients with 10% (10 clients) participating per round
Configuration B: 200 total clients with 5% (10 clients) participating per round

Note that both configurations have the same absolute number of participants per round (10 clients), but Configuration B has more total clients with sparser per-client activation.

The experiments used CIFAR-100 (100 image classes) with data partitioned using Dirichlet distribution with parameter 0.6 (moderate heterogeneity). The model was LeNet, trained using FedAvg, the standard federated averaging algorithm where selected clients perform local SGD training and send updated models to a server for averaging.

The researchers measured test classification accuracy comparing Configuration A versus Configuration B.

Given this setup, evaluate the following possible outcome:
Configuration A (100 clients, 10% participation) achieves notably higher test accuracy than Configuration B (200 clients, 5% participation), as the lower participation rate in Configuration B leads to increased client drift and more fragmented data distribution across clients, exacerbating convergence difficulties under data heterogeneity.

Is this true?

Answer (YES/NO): YES